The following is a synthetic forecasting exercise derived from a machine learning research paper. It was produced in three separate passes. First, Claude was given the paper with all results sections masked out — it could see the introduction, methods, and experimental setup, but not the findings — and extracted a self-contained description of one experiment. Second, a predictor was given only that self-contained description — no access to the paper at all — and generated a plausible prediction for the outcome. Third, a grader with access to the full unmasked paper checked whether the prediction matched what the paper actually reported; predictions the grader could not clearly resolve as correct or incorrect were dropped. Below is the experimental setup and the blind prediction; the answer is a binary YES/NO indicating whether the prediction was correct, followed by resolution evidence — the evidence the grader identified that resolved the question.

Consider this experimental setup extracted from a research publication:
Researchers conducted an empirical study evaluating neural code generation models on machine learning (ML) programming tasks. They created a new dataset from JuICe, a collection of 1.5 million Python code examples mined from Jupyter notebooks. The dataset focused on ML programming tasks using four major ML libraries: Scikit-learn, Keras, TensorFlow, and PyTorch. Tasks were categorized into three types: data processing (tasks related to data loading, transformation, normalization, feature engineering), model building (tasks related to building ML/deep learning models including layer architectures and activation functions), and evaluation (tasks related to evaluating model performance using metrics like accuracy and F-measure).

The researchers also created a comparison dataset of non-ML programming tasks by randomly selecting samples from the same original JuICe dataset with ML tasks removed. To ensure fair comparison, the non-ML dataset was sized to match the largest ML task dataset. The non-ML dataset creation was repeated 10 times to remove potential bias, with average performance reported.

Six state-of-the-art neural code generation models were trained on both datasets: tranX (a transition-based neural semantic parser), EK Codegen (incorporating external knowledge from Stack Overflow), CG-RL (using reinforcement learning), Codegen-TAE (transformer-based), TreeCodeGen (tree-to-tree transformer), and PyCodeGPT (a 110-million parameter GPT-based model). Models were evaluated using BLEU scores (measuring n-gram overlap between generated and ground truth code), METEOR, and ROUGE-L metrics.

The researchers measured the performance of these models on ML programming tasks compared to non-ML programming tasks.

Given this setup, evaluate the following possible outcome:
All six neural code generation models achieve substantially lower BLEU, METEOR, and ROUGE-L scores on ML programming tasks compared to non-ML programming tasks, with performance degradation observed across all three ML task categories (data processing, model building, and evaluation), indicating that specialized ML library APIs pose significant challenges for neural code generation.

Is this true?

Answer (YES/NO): NO